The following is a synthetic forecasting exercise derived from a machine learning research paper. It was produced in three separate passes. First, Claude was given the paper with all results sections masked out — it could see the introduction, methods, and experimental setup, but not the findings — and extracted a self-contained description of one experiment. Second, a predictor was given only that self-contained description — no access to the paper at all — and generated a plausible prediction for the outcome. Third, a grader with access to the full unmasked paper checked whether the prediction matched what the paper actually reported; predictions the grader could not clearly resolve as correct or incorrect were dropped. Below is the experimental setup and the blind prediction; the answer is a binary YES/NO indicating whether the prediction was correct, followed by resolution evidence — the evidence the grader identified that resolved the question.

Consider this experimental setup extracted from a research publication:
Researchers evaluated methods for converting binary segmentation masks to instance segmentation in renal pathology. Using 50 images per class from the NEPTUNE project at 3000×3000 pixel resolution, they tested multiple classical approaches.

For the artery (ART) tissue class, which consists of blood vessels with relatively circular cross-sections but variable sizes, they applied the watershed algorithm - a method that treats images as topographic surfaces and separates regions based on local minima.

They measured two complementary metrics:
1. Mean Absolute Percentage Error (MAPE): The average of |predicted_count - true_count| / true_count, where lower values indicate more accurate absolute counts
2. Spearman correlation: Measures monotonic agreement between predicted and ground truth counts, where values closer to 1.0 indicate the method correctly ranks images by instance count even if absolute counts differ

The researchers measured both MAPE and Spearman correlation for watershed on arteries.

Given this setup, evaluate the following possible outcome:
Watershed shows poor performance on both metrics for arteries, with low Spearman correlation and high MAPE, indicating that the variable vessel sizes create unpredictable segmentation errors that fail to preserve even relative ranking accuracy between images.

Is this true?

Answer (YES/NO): NO